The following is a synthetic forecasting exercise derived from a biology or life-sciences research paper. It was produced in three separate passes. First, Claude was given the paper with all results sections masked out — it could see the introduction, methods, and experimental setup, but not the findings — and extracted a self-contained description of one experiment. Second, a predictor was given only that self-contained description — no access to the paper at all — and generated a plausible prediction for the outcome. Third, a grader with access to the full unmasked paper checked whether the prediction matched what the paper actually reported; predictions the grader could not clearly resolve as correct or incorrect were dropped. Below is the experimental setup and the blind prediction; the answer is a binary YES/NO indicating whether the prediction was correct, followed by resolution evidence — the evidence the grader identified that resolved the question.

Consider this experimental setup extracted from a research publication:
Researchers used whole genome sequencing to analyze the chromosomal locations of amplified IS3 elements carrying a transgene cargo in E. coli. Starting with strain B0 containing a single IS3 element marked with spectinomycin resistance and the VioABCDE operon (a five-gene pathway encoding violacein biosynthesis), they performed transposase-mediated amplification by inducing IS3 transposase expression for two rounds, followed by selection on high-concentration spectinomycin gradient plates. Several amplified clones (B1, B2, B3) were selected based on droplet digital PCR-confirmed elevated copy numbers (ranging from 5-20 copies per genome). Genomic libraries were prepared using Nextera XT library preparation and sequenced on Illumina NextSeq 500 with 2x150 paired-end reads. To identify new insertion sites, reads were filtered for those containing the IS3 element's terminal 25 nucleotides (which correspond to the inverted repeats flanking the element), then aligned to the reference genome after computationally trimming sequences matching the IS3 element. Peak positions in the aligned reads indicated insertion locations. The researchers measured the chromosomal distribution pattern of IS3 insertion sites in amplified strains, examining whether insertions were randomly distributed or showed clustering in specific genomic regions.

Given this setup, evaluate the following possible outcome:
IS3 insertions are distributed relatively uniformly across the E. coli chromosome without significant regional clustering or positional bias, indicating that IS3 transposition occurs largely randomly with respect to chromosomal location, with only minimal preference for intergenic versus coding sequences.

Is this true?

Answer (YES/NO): NO